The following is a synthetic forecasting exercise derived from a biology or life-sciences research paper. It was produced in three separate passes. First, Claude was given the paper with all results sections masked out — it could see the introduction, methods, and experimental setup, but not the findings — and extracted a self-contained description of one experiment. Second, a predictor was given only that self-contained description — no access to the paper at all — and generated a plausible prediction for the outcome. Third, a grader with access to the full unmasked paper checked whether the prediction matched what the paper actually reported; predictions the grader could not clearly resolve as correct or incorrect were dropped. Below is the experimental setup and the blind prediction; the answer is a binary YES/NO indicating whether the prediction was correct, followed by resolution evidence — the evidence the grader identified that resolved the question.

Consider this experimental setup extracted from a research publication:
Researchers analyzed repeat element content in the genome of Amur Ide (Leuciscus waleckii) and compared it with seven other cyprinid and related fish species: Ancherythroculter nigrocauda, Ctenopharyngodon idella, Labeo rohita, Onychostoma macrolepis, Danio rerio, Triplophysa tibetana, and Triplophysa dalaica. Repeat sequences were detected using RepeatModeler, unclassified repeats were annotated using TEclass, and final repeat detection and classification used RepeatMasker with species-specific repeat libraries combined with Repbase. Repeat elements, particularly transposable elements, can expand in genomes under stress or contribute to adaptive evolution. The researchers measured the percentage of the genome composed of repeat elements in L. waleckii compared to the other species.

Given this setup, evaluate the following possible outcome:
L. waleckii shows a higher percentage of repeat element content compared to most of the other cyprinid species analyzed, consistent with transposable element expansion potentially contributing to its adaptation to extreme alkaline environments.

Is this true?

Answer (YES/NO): NO